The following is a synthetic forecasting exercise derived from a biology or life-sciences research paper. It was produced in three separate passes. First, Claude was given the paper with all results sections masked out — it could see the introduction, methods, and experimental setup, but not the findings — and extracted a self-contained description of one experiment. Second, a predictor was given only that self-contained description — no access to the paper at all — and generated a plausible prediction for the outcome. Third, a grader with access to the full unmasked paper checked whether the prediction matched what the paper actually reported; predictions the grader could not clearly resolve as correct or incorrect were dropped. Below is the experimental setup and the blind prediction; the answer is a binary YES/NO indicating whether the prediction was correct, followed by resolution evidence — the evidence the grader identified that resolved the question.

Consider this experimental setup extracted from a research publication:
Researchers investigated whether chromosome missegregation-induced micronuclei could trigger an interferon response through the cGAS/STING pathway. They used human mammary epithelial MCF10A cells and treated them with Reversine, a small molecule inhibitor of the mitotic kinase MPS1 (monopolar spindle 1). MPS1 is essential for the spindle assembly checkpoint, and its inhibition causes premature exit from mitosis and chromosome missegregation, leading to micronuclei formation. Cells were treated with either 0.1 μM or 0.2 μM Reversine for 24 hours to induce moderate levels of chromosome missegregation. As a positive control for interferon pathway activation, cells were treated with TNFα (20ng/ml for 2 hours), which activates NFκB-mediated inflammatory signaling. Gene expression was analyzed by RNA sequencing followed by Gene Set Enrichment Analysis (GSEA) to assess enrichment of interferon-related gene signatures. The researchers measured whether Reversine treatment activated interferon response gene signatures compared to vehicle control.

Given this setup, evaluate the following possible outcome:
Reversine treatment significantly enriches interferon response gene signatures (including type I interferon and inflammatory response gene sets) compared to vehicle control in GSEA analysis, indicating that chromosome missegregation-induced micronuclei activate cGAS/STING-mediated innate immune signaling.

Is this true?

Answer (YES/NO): NO